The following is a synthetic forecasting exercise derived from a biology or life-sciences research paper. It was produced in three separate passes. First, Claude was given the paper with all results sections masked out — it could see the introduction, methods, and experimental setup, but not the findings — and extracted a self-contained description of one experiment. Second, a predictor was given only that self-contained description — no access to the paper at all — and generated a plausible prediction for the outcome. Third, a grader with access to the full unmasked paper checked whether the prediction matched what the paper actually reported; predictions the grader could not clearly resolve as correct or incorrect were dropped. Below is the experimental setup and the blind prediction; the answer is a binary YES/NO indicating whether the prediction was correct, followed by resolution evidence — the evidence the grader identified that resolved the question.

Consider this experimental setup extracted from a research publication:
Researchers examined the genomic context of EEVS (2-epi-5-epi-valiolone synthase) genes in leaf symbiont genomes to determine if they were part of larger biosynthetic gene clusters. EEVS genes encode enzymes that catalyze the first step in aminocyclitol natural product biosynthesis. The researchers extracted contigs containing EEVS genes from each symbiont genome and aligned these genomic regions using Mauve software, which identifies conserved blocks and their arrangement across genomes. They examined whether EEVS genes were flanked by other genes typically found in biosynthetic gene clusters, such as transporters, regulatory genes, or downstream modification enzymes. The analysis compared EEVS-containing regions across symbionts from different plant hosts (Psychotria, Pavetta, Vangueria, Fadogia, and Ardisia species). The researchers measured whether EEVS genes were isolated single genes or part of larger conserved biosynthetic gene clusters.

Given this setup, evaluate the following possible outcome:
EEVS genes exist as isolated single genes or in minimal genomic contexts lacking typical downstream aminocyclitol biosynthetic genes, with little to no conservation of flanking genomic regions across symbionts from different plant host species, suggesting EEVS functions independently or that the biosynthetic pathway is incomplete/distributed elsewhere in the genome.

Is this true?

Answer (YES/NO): NO